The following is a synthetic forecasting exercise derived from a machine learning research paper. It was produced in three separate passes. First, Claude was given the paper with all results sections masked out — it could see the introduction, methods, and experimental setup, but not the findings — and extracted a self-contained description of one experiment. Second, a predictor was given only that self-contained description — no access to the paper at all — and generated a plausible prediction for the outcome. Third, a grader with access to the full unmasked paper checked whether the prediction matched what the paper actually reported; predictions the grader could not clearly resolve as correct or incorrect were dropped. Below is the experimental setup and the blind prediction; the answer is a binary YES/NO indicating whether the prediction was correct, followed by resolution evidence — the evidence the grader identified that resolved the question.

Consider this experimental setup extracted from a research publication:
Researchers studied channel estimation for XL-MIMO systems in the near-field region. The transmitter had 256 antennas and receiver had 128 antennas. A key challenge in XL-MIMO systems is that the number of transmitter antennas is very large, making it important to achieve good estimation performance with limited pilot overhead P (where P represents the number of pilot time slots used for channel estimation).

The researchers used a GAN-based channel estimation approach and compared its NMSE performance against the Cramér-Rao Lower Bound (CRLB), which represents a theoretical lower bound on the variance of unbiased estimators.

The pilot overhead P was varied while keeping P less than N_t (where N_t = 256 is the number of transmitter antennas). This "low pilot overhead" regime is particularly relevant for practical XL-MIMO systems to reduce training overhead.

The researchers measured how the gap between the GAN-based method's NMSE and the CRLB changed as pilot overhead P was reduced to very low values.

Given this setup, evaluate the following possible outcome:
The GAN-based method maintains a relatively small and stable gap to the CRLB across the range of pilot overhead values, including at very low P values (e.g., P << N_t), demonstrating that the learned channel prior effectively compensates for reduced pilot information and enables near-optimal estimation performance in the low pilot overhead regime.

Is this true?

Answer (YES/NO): NO